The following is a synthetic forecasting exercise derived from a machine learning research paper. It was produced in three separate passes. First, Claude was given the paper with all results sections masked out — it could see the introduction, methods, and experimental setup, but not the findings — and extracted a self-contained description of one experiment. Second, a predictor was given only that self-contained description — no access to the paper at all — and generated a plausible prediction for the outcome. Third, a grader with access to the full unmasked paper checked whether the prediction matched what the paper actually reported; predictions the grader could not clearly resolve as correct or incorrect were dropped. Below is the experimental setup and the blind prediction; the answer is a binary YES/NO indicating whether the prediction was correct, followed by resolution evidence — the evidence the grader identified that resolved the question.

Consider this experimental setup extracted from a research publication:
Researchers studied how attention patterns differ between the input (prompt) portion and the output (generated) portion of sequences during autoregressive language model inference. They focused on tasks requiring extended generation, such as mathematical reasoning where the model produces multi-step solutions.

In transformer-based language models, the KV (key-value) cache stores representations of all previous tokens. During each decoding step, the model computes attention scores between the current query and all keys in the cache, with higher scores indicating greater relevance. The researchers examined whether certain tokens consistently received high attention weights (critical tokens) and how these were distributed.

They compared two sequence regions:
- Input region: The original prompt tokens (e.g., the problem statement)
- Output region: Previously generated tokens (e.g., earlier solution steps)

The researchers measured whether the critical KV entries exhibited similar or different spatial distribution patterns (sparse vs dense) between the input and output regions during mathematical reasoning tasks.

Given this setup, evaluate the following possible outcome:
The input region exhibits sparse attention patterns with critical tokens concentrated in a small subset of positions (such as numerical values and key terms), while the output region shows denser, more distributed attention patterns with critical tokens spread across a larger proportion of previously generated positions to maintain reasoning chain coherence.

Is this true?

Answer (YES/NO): YES